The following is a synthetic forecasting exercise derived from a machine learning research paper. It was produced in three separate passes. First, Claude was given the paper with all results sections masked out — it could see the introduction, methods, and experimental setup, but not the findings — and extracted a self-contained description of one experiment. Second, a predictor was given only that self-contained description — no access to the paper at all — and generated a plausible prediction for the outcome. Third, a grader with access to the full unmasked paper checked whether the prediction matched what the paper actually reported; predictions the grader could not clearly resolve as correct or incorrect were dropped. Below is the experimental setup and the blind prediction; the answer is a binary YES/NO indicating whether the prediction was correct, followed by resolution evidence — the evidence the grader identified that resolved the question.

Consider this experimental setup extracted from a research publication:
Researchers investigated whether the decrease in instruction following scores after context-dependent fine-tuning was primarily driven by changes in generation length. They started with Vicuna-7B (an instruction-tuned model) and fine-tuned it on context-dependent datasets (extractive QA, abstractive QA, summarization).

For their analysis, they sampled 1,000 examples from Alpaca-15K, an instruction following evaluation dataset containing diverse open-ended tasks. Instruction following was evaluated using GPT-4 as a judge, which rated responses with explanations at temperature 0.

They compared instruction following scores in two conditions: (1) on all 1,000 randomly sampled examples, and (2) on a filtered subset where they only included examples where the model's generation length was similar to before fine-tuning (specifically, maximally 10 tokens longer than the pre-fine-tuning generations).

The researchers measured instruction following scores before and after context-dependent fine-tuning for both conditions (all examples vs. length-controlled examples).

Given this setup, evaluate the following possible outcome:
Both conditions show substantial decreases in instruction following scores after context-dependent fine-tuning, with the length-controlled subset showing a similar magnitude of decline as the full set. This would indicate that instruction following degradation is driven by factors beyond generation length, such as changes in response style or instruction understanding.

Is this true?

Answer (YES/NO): NO